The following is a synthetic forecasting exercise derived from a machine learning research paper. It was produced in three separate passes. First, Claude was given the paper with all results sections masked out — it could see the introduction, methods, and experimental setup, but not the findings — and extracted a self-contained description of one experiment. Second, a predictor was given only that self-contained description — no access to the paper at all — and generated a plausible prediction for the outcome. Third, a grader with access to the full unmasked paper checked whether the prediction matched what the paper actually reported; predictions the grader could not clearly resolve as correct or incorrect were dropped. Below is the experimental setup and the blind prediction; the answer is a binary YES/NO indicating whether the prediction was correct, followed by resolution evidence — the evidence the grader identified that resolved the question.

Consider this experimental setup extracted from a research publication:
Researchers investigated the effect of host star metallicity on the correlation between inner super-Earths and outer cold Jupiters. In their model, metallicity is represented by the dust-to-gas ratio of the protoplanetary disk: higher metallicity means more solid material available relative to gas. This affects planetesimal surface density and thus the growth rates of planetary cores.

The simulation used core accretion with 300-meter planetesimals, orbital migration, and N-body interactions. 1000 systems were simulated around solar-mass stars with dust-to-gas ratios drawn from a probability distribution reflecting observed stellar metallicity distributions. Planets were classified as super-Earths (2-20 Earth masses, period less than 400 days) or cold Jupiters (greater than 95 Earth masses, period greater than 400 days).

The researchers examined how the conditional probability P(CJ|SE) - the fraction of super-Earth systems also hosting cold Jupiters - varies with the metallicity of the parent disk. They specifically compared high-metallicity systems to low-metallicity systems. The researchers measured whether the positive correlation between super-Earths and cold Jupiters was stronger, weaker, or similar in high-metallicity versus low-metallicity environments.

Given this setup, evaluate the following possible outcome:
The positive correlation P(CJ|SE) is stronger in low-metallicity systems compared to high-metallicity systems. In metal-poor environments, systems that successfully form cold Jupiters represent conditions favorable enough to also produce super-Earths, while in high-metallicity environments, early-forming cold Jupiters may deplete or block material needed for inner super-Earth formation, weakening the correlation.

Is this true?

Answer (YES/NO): YES